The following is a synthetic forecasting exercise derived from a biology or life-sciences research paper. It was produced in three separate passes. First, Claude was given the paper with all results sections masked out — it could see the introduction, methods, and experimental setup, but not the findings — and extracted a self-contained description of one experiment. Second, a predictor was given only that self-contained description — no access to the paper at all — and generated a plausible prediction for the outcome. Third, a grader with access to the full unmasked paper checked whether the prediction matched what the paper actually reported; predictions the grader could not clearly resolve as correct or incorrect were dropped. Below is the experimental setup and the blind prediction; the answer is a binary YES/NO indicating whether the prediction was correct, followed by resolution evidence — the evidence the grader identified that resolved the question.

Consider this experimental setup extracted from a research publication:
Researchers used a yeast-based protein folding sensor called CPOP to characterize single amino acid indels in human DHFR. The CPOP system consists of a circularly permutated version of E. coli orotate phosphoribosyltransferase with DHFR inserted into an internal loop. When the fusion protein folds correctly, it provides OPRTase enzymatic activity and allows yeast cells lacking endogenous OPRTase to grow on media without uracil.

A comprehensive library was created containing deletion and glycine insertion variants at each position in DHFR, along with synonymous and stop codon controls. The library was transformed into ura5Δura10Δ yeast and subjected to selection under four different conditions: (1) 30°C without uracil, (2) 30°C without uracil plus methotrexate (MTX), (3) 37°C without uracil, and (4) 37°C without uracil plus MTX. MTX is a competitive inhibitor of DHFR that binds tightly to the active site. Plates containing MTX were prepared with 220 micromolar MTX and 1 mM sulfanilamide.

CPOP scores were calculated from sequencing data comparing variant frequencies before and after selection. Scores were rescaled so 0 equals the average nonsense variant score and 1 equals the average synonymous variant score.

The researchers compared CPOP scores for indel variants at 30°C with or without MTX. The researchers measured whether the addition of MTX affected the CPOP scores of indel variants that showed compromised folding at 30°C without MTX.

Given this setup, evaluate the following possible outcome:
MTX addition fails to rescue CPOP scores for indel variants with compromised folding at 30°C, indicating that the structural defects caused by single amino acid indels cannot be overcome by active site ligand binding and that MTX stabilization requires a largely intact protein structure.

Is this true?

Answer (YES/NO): NO